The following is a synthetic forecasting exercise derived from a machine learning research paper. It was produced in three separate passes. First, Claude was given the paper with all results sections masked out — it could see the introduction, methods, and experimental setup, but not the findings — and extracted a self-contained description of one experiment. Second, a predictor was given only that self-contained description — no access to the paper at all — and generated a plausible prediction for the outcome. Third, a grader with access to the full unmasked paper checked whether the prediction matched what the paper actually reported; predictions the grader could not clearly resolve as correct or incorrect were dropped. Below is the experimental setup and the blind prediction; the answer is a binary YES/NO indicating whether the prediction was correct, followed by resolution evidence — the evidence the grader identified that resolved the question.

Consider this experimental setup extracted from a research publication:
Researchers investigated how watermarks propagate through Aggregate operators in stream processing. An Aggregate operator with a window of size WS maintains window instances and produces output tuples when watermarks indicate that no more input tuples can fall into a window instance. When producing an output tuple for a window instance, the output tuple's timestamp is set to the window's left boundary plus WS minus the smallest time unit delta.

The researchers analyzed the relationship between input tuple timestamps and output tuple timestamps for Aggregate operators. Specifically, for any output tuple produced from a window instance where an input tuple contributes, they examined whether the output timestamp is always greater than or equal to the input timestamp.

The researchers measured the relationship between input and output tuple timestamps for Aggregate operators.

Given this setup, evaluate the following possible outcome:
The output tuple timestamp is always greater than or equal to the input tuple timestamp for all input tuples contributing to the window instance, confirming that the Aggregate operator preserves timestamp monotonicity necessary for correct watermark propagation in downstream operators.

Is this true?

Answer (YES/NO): YES